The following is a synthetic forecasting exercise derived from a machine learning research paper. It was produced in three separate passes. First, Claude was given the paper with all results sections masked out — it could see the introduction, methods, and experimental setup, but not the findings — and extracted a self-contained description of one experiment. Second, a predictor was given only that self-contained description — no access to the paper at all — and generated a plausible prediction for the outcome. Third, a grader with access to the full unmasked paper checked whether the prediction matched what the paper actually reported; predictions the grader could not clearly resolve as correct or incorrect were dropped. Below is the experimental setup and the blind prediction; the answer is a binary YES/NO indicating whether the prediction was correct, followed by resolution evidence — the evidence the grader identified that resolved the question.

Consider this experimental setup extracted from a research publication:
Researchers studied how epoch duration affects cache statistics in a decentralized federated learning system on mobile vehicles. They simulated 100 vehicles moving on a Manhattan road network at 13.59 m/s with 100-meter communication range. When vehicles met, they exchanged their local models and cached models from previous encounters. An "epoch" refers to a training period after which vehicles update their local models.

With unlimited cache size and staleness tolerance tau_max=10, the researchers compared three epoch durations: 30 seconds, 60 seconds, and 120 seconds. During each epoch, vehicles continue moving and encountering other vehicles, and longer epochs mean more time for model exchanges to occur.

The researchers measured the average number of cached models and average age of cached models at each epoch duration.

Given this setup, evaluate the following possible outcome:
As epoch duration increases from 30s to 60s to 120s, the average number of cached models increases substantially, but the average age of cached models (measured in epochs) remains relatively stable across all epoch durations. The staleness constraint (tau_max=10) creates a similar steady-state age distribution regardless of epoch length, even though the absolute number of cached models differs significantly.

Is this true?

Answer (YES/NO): NO